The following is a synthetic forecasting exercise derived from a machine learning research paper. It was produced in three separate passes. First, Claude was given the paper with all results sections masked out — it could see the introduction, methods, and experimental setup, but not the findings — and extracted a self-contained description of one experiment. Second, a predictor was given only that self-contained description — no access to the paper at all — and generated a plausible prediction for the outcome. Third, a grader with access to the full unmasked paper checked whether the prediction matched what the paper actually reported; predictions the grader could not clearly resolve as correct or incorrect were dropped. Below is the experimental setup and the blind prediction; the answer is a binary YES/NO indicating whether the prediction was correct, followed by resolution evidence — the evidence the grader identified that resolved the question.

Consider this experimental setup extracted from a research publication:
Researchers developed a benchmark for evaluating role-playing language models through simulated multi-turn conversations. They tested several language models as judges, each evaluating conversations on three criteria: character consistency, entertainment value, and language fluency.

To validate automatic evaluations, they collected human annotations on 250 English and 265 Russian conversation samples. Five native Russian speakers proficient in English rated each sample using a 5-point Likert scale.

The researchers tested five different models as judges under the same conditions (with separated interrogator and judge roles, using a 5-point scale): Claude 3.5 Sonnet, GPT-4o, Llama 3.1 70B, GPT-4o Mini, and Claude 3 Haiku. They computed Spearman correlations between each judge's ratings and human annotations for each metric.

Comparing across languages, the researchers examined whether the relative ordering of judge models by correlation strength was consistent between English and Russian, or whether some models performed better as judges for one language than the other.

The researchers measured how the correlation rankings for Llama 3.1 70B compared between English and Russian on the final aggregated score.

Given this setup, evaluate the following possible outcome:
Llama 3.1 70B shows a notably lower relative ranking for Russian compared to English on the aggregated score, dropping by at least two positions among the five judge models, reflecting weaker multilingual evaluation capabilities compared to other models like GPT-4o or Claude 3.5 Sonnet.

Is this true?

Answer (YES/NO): YES